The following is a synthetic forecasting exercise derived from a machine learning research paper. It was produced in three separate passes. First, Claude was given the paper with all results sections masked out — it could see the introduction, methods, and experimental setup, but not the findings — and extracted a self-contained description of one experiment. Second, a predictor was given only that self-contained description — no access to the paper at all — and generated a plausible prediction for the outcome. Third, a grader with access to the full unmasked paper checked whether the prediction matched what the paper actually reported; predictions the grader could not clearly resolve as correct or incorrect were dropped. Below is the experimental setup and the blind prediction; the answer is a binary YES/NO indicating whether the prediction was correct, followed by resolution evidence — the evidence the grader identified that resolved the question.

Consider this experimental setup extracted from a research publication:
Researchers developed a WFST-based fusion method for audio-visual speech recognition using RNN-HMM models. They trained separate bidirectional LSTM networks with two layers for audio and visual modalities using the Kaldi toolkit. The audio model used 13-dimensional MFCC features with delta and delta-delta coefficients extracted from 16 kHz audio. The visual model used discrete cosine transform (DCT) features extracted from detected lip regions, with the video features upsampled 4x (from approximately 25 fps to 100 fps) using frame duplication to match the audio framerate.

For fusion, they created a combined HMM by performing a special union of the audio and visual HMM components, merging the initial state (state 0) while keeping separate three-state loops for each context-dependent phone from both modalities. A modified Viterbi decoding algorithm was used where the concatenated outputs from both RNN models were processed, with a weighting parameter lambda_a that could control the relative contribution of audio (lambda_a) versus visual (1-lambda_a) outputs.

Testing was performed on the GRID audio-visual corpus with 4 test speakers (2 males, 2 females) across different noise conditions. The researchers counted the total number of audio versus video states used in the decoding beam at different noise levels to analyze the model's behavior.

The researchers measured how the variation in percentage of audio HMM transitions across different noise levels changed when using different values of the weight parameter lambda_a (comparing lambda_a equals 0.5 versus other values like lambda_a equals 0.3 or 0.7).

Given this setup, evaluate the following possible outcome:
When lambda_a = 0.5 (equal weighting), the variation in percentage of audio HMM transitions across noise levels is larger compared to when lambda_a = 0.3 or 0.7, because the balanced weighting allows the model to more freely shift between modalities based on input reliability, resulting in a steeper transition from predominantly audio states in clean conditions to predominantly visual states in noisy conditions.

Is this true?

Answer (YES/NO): YES